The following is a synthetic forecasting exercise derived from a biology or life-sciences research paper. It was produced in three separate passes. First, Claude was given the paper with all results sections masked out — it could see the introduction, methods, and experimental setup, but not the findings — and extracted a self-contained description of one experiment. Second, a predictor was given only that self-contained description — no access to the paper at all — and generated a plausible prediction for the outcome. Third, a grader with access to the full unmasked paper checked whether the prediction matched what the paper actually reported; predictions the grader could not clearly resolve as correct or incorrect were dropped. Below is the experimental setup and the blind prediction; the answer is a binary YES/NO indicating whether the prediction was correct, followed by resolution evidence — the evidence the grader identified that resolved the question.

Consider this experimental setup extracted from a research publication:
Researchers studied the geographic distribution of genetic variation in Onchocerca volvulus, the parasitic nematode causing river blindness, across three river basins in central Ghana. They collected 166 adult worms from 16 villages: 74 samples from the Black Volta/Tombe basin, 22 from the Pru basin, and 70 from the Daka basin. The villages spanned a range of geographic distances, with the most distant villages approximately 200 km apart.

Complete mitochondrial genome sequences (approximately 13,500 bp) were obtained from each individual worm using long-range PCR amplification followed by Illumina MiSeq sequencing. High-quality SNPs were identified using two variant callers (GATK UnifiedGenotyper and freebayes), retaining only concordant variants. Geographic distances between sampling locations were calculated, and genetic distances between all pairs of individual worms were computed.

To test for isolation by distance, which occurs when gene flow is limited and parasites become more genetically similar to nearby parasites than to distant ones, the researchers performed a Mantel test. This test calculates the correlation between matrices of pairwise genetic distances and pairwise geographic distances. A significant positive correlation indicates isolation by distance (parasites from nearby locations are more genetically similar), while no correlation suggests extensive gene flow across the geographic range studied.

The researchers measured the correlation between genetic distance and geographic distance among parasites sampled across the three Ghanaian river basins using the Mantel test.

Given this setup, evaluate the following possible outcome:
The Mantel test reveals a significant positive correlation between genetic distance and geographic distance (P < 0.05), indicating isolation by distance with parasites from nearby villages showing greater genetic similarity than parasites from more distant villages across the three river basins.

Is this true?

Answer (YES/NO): NO